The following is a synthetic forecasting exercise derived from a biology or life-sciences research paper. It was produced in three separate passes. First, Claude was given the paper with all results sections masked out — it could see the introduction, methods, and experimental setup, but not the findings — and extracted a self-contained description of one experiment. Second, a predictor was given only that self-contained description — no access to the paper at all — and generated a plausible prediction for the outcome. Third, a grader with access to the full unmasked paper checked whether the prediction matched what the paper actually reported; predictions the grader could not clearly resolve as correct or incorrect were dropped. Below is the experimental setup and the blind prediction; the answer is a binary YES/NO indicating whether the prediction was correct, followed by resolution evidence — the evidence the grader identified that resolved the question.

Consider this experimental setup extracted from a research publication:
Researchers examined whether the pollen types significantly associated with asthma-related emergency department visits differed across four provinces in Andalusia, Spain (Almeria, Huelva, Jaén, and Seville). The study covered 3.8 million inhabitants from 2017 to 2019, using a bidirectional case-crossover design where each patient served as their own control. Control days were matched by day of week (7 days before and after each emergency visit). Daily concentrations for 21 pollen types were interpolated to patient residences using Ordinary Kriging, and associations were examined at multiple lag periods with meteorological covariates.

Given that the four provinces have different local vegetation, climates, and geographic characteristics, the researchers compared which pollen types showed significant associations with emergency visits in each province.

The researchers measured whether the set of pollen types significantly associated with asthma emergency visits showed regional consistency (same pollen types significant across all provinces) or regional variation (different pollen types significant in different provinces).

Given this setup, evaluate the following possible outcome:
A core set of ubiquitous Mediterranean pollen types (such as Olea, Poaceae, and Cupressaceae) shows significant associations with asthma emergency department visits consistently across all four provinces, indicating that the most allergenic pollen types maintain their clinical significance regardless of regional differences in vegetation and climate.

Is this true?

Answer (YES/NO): NO